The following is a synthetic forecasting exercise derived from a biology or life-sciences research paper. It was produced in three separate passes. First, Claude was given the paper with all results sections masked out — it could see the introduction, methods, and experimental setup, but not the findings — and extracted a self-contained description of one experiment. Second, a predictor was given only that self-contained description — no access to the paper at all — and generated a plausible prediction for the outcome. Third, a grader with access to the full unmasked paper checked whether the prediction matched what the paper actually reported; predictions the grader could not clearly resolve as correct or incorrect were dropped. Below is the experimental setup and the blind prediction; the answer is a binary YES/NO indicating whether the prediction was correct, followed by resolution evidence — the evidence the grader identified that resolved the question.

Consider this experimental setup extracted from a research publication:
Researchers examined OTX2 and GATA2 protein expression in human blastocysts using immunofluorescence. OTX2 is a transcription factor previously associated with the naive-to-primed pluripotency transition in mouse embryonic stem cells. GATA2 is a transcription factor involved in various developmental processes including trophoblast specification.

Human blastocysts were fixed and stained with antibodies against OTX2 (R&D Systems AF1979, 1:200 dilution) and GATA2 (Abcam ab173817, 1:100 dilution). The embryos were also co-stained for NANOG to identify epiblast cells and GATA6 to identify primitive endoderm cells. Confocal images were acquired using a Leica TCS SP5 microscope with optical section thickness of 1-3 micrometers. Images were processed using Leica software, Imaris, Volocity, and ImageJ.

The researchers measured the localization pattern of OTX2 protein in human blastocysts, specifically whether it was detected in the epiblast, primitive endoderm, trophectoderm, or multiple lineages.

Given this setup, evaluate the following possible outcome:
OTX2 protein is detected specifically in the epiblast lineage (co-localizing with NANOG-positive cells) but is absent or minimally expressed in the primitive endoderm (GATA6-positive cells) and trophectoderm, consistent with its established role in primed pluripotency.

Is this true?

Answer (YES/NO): NO